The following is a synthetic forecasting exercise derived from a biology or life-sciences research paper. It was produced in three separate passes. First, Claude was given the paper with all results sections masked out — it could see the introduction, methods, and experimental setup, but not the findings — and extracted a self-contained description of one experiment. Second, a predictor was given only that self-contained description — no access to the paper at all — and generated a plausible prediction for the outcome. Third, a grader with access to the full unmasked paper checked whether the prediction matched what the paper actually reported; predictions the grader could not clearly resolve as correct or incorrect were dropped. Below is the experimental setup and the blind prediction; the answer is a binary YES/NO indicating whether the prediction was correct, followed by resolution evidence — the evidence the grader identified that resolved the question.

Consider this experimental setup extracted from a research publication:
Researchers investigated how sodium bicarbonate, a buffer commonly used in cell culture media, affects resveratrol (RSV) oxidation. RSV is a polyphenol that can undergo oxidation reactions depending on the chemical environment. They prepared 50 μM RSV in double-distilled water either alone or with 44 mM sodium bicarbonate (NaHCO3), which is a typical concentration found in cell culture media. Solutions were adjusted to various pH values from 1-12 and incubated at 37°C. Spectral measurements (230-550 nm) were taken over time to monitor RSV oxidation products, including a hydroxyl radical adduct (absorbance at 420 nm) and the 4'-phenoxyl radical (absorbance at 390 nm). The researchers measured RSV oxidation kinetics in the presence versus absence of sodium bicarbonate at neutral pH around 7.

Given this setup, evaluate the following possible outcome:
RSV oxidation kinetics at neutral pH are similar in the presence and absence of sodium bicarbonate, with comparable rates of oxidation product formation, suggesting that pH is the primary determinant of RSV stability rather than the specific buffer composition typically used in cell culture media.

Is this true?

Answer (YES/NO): NO